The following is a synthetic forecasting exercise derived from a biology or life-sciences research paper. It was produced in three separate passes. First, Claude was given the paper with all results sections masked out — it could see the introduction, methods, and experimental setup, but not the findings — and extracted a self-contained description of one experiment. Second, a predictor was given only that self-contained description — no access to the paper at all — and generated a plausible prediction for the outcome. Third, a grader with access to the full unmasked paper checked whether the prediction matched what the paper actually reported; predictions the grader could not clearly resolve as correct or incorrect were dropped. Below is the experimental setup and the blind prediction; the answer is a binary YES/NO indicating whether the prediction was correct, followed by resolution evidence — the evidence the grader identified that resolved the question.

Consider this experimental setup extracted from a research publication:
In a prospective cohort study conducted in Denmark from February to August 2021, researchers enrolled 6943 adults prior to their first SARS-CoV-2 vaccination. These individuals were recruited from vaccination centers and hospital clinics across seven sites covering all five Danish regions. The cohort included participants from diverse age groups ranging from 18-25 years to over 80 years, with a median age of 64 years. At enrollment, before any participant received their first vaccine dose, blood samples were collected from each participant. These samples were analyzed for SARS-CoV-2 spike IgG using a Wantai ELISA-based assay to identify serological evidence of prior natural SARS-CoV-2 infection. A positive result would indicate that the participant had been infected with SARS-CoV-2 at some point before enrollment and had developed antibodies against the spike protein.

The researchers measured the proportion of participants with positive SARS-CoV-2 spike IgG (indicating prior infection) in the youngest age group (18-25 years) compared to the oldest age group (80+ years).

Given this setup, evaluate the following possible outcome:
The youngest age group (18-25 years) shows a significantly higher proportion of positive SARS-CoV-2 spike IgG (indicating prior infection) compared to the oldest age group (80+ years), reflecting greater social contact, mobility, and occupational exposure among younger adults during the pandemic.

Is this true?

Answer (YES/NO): YES